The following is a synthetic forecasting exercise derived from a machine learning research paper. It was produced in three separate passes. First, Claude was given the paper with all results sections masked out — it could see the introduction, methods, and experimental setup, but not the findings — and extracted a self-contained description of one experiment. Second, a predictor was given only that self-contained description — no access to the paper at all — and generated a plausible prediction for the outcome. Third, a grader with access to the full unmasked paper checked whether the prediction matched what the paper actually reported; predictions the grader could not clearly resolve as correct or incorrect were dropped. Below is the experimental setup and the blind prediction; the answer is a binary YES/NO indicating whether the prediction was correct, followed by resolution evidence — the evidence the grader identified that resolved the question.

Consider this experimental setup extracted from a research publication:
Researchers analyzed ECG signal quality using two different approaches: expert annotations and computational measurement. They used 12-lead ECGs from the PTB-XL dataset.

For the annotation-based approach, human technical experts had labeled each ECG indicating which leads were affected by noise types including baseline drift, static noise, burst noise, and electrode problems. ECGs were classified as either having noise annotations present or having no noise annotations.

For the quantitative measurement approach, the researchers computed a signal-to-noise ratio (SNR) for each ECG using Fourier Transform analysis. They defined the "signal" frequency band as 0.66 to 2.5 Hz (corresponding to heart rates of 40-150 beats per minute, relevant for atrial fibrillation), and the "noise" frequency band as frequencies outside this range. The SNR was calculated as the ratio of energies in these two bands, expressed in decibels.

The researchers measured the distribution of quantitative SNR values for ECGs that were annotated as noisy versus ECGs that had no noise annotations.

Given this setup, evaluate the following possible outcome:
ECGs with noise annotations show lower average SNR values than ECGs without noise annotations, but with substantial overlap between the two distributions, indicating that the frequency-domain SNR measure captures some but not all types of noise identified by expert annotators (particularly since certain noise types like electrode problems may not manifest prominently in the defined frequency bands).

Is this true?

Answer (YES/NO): NO